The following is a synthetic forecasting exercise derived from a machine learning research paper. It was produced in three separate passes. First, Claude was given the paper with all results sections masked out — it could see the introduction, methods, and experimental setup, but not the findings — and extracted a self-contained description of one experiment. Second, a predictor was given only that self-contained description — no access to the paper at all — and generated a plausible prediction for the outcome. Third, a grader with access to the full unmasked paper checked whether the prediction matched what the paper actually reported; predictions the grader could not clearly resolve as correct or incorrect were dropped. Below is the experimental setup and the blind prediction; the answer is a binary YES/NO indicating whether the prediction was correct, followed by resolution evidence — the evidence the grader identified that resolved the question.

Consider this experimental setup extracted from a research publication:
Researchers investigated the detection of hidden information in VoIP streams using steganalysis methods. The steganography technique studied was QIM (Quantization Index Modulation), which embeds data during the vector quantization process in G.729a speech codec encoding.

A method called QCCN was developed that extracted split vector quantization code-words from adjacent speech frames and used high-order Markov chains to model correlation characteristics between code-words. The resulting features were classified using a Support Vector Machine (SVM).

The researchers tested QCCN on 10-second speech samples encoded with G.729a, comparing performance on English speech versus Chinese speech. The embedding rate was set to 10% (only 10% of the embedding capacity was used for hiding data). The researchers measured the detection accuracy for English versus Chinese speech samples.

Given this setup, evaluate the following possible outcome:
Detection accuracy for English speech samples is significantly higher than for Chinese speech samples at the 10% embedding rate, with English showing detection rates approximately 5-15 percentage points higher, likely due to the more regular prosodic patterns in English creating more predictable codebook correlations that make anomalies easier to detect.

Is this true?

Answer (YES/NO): NO